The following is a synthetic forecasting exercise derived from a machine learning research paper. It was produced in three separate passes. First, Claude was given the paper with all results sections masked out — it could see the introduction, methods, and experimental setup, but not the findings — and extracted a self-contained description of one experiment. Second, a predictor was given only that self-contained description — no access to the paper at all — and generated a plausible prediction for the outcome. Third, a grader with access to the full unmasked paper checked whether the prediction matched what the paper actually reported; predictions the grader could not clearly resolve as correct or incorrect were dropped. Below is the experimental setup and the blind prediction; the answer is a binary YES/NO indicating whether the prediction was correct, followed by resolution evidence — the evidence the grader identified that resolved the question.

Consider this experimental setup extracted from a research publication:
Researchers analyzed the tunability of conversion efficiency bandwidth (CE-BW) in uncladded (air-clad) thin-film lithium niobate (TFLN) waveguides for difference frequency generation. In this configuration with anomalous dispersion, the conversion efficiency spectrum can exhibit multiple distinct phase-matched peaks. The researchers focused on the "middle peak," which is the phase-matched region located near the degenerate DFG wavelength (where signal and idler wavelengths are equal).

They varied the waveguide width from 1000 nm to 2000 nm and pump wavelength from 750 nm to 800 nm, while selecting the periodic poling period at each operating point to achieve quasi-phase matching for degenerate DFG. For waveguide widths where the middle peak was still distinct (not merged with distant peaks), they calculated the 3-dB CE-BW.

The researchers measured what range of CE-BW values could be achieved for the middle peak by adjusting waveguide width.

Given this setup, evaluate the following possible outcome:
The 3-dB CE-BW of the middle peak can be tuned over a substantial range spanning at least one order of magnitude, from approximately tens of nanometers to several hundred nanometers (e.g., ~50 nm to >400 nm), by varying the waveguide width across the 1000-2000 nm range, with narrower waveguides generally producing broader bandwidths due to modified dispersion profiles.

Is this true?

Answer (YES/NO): NO